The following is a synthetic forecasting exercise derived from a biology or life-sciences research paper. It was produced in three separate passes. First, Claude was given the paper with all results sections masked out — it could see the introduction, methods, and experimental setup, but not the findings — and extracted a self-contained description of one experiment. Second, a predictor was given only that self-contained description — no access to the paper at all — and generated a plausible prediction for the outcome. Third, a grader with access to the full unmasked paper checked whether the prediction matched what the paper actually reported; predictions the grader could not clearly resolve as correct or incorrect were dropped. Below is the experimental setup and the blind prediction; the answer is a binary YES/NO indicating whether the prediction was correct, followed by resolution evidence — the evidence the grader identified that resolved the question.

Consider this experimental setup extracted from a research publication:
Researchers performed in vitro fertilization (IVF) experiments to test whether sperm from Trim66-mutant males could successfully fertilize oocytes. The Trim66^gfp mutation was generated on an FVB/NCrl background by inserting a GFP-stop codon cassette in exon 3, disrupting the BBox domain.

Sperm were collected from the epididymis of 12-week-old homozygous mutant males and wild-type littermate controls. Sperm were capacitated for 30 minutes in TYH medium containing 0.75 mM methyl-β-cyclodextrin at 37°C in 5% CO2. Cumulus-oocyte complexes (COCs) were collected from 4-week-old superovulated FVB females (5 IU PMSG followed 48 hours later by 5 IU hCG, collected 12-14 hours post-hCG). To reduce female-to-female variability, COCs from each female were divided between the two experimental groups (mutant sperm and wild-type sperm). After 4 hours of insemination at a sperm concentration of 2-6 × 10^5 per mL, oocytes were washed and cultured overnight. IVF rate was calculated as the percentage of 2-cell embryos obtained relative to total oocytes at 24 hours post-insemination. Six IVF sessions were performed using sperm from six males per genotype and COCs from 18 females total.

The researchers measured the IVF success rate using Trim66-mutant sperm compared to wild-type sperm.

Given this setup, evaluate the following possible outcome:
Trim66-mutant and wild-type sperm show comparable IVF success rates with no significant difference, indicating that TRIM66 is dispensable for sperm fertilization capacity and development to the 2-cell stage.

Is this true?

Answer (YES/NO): YES